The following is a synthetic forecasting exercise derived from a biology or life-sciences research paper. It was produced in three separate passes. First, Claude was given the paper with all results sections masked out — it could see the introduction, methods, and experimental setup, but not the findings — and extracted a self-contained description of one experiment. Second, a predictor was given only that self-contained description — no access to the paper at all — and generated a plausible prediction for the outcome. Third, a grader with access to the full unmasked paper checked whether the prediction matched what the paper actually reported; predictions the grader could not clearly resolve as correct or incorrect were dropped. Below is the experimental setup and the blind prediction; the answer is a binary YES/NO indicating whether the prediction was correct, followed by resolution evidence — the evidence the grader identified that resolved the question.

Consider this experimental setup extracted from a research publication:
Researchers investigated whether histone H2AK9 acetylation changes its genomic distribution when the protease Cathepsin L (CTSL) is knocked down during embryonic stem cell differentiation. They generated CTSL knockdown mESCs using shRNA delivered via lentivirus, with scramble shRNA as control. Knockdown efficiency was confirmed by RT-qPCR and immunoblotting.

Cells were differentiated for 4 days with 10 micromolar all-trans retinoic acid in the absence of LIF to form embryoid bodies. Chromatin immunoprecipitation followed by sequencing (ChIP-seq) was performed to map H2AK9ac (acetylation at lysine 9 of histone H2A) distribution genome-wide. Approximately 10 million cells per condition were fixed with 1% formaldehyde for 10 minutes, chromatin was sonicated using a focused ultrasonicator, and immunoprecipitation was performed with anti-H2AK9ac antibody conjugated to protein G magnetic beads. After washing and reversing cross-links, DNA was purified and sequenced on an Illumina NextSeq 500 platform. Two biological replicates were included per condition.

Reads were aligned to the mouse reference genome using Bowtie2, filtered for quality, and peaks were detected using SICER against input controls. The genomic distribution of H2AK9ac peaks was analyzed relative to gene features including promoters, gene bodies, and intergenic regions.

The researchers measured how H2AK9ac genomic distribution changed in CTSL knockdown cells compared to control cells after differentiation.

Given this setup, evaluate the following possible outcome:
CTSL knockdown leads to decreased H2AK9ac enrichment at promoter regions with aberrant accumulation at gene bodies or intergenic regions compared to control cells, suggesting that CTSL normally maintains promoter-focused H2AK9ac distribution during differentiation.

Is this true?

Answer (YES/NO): NO